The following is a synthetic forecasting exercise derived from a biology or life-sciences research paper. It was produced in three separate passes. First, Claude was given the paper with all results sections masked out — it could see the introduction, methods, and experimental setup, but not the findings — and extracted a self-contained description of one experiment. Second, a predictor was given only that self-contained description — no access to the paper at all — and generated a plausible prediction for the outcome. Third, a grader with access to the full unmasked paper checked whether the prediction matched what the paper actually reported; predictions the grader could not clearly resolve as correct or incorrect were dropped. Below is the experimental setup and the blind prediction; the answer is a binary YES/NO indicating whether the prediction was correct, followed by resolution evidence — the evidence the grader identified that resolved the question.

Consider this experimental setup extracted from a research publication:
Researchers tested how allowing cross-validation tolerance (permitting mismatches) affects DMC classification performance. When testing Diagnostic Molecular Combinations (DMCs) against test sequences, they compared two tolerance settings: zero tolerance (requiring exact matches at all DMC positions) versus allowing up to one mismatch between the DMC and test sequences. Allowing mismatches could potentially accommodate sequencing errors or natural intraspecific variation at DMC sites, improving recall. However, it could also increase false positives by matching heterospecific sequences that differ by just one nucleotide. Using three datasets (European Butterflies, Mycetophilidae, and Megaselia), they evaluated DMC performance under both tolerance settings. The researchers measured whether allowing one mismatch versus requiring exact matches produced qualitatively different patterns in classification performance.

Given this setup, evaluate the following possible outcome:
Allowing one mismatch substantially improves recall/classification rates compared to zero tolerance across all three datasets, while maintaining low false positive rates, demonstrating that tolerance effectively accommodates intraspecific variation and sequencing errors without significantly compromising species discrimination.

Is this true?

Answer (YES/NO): NO